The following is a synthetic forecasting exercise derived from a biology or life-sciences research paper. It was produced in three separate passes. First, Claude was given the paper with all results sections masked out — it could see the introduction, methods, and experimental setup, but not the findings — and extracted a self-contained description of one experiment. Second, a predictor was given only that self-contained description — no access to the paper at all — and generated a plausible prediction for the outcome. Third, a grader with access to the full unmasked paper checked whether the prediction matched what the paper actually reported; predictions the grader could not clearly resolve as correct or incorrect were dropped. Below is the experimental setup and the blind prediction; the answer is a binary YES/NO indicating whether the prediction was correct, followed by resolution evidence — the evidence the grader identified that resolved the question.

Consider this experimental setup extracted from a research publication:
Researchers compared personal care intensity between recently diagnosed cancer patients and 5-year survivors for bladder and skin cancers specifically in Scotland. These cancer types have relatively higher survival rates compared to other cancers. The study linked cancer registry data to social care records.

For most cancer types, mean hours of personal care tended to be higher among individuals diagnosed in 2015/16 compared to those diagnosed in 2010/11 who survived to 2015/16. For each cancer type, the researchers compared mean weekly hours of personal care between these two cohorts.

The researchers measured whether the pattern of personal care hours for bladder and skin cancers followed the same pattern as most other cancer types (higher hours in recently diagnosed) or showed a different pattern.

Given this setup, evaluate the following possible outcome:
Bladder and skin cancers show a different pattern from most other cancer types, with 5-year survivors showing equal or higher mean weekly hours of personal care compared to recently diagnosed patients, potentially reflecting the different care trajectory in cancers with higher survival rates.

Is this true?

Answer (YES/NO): YES